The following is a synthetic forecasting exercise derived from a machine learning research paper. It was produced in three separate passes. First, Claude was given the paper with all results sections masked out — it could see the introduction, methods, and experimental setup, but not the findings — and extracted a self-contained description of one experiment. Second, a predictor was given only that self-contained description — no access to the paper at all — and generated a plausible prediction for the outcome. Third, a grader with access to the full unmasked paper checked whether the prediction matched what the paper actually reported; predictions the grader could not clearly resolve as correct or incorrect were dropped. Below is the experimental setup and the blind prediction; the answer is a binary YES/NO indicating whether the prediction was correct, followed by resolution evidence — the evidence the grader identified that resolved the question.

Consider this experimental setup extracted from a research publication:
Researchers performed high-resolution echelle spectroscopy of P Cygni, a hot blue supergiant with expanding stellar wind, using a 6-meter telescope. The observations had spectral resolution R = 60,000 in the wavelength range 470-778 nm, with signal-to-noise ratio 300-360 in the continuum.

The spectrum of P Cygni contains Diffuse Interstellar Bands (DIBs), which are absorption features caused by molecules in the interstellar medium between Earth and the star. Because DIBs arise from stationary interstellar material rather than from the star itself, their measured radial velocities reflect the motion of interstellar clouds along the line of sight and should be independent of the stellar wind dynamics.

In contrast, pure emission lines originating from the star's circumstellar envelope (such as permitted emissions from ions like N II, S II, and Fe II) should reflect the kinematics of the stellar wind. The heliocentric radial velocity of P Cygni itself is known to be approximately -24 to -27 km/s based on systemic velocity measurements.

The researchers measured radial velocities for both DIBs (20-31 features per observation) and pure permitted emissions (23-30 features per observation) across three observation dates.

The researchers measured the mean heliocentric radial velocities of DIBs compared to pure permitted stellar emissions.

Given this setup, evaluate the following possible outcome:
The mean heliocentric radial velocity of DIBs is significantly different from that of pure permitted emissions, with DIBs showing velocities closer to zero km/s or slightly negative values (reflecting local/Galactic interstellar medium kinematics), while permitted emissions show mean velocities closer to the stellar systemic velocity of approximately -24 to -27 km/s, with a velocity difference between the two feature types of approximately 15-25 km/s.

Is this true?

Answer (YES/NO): NO